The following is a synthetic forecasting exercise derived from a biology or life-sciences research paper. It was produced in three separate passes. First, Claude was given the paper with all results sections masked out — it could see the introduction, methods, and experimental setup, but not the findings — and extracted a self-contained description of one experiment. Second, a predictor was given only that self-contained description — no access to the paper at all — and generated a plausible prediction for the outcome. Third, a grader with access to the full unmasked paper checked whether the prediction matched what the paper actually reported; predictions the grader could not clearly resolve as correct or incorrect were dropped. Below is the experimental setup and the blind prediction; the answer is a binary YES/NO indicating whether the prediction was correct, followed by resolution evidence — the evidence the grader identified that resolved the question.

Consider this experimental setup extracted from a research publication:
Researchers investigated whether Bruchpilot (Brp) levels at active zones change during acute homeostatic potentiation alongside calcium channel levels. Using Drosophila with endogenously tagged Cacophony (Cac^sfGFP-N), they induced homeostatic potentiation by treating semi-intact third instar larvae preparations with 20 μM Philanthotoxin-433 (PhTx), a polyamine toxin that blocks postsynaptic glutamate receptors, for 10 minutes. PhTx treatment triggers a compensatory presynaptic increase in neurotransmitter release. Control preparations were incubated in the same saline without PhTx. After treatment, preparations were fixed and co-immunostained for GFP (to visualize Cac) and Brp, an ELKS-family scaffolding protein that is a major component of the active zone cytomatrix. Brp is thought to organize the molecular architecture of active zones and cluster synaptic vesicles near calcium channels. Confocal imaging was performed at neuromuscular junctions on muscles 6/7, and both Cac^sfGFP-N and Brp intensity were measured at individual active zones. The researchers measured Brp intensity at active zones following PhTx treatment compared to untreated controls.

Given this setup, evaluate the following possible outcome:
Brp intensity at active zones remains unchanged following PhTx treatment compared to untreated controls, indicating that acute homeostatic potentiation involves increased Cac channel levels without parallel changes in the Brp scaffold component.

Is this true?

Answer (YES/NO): NO